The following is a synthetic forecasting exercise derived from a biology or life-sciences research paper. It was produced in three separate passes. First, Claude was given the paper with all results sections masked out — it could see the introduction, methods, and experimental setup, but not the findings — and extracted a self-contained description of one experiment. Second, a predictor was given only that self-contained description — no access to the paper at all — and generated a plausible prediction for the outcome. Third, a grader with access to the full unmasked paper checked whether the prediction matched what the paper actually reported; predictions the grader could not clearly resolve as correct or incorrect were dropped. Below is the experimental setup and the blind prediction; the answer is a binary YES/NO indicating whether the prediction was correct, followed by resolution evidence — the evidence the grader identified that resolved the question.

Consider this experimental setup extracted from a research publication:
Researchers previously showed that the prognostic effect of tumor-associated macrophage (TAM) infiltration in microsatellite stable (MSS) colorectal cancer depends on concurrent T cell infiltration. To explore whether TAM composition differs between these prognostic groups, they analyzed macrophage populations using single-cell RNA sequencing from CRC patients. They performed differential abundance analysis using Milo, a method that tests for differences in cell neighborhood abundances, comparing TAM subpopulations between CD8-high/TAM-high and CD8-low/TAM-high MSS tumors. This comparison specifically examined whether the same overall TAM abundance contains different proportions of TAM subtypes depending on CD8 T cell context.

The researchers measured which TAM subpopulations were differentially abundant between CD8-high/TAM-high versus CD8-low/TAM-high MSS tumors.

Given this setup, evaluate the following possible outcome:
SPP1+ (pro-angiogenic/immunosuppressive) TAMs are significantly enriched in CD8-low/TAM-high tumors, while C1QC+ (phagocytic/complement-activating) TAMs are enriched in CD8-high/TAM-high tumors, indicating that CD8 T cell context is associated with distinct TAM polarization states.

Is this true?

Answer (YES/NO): NO